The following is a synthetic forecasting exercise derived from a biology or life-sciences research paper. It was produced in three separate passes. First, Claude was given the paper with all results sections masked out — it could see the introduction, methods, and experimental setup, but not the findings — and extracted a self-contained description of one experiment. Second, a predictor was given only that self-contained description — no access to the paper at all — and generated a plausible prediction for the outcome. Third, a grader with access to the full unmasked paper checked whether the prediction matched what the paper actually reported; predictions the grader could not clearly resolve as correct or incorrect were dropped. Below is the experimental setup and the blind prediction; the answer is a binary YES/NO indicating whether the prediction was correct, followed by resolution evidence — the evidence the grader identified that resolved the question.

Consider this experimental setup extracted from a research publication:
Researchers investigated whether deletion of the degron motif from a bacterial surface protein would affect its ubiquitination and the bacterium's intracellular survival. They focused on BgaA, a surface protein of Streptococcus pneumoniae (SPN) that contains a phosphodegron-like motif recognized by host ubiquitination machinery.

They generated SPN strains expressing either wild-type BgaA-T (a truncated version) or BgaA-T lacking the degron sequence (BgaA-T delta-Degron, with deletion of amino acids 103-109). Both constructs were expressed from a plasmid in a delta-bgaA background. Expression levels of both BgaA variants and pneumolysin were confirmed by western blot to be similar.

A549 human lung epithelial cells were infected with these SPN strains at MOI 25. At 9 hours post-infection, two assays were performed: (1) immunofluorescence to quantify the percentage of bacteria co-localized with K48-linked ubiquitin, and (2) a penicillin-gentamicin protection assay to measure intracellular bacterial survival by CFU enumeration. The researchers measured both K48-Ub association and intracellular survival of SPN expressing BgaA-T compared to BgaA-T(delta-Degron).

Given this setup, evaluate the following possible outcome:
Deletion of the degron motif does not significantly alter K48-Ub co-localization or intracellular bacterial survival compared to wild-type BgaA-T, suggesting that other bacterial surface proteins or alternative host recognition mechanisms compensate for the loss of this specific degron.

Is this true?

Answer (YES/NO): NO